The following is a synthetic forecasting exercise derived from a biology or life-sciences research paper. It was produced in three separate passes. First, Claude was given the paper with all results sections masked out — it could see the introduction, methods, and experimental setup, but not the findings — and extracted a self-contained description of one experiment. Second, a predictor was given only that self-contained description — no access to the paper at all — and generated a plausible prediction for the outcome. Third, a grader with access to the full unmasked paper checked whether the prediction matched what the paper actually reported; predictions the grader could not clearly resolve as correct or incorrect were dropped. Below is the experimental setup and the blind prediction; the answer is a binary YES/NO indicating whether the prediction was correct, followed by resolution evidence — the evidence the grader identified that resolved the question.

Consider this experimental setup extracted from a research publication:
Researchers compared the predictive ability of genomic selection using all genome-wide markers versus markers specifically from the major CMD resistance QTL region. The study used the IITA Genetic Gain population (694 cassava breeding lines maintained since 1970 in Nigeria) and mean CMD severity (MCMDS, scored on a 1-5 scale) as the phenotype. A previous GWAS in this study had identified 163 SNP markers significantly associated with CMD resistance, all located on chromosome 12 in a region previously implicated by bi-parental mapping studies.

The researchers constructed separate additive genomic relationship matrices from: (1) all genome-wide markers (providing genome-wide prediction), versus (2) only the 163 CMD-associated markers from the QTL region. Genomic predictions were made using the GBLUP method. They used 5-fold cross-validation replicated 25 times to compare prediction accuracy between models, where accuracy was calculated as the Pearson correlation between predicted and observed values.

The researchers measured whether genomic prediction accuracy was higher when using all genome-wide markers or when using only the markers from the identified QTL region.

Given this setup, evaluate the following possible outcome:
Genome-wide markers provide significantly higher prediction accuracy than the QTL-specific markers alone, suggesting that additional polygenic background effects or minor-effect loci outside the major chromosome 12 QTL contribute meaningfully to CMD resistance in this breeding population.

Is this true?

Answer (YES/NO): NO